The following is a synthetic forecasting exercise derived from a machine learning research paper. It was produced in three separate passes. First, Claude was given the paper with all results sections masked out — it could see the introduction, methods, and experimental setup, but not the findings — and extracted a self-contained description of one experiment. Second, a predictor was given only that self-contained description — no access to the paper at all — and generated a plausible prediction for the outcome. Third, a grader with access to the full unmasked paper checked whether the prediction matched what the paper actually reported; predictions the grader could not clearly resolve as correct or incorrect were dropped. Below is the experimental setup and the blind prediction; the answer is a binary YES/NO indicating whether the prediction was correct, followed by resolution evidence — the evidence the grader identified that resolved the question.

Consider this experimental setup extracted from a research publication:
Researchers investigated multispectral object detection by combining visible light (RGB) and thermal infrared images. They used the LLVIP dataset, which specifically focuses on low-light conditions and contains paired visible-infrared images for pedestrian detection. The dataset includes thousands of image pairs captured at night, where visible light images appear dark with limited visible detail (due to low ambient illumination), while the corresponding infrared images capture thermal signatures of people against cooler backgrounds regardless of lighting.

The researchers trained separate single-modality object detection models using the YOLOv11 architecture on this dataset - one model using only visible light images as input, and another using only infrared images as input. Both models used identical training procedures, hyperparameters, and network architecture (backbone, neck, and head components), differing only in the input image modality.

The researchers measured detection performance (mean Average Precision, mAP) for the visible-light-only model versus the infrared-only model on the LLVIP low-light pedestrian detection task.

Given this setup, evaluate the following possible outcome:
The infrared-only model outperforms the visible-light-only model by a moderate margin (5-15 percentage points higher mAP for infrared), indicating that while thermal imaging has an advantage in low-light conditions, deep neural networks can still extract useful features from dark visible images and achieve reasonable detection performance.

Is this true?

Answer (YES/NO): NO